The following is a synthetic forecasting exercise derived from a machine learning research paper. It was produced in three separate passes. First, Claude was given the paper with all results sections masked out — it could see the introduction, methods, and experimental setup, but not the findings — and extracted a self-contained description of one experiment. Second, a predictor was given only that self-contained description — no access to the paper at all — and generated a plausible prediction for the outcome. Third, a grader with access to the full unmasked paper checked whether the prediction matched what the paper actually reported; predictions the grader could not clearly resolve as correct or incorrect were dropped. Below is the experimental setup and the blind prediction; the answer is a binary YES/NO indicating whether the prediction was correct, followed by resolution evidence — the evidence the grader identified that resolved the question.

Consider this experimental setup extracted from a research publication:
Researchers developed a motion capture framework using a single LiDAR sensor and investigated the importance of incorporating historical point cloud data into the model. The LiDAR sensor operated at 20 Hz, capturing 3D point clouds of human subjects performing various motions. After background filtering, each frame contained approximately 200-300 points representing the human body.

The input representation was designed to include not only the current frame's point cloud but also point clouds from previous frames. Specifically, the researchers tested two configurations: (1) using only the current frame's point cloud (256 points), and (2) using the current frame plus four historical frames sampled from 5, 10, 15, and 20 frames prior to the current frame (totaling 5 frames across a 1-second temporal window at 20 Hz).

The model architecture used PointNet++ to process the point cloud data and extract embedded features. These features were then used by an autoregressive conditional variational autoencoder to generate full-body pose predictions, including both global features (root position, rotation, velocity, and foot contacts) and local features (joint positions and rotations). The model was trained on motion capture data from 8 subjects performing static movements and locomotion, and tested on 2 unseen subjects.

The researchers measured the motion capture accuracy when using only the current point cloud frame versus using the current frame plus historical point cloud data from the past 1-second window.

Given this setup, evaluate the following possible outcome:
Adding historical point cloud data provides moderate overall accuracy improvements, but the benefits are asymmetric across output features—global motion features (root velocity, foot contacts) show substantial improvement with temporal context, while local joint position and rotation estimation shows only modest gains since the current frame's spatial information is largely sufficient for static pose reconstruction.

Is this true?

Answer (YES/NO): NO